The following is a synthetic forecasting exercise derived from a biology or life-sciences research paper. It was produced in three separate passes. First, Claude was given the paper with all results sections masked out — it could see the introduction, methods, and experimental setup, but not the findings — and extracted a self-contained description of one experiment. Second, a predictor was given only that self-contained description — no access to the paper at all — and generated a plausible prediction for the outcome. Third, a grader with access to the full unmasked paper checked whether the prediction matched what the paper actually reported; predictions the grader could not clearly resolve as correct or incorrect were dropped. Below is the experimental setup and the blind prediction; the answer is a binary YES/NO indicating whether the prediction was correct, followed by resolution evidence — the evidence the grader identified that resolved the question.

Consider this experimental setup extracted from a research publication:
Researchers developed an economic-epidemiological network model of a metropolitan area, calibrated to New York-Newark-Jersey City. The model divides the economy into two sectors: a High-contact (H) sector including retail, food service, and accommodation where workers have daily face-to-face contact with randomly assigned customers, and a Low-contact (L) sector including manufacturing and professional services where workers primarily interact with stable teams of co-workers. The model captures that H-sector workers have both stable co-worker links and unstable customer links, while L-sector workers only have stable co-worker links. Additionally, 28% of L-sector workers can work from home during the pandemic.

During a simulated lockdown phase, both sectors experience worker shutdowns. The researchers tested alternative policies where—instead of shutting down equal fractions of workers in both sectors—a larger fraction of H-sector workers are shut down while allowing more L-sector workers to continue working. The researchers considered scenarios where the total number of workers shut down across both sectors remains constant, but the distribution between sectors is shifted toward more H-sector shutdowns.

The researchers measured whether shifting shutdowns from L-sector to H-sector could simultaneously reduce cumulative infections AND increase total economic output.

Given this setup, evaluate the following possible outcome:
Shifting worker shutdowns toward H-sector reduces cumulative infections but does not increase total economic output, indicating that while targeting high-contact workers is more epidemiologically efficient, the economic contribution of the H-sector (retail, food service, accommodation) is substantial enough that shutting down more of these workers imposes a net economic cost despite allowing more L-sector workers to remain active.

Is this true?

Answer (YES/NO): NO